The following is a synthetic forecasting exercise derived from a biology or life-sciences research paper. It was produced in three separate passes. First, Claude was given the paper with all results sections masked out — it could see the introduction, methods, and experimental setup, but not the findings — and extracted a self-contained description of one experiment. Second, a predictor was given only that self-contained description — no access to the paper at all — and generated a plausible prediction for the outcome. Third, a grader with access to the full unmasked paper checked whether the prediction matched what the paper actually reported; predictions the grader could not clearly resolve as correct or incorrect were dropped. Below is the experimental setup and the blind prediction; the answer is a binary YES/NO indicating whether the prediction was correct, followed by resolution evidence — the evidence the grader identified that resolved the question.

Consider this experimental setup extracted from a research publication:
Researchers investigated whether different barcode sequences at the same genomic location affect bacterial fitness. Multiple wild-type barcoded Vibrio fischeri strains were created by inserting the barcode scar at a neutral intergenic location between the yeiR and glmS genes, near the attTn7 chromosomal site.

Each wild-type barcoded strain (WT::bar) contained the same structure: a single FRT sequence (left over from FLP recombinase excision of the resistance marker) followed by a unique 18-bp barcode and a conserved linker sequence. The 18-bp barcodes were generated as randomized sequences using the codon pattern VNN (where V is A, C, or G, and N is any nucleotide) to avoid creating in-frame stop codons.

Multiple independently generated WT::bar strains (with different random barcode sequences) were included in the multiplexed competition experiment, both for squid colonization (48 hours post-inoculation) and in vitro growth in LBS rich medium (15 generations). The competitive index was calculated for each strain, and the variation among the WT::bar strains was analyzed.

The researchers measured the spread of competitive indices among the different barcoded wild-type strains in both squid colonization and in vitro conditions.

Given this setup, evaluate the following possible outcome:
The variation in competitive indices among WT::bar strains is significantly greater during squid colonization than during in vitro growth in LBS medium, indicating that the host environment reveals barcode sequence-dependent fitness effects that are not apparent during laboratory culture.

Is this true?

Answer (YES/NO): NO